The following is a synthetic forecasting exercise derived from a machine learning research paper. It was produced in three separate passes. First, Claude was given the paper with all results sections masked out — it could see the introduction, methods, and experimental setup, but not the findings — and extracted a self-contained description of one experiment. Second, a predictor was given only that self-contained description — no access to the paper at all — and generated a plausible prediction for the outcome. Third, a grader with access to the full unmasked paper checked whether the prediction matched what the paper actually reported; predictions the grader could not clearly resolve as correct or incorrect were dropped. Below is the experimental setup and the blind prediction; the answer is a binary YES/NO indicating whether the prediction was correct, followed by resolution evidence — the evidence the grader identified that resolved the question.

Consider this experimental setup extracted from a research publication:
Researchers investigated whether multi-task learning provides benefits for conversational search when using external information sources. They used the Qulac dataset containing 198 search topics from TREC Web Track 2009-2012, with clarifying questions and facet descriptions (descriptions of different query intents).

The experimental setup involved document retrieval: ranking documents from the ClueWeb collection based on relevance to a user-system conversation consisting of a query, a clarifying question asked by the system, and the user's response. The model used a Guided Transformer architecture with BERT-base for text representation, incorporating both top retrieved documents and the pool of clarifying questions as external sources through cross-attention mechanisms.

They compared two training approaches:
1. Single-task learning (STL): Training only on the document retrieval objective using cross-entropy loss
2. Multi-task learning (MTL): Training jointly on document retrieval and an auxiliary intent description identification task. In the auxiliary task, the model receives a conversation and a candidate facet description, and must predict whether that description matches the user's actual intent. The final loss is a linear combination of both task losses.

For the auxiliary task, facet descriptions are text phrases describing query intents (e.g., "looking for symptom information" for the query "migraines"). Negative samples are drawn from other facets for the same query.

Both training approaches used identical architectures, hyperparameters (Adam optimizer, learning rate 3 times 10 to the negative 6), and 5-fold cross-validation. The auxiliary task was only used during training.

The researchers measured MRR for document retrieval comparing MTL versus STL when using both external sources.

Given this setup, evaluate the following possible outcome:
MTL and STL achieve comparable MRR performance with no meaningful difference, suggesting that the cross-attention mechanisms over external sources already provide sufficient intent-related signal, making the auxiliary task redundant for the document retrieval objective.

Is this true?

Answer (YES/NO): NO